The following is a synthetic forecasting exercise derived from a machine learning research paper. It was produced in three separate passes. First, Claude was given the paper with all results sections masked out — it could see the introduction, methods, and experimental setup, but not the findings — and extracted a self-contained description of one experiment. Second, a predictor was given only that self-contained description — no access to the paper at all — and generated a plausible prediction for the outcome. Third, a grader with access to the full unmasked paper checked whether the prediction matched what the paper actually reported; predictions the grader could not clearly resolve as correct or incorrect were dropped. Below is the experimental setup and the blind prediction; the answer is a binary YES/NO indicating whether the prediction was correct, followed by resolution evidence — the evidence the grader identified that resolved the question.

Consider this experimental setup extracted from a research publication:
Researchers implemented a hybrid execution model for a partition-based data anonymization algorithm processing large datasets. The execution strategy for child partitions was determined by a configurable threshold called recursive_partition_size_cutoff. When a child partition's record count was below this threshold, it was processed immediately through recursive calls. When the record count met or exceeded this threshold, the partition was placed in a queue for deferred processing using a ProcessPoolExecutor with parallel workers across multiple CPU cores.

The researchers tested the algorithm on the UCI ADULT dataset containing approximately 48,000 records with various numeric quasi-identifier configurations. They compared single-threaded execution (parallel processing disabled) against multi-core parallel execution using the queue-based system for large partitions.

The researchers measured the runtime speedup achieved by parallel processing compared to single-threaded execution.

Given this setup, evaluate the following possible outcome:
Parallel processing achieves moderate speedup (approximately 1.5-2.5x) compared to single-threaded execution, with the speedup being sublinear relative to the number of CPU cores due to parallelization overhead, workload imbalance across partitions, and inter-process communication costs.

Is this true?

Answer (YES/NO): NO